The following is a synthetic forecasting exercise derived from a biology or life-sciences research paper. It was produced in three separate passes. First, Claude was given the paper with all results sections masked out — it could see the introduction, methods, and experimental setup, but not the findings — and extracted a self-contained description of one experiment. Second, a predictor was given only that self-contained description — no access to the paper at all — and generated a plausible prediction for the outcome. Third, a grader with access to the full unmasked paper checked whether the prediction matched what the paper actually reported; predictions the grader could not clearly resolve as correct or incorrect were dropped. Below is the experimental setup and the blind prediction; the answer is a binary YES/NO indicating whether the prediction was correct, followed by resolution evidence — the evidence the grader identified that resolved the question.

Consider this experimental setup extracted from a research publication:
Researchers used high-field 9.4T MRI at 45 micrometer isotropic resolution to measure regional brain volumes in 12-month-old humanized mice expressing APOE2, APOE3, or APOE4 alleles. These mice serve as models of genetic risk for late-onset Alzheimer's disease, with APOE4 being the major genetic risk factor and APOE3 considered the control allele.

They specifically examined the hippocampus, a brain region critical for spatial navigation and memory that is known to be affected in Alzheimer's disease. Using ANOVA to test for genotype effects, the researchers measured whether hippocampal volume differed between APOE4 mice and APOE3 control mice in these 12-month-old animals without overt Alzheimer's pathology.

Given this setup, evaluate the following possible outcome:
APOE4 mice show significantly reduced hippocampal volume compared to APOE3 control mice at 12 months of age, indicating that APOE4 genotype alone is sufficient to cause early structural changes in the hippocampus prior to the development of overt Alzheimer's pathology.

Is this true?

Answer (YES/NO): NO